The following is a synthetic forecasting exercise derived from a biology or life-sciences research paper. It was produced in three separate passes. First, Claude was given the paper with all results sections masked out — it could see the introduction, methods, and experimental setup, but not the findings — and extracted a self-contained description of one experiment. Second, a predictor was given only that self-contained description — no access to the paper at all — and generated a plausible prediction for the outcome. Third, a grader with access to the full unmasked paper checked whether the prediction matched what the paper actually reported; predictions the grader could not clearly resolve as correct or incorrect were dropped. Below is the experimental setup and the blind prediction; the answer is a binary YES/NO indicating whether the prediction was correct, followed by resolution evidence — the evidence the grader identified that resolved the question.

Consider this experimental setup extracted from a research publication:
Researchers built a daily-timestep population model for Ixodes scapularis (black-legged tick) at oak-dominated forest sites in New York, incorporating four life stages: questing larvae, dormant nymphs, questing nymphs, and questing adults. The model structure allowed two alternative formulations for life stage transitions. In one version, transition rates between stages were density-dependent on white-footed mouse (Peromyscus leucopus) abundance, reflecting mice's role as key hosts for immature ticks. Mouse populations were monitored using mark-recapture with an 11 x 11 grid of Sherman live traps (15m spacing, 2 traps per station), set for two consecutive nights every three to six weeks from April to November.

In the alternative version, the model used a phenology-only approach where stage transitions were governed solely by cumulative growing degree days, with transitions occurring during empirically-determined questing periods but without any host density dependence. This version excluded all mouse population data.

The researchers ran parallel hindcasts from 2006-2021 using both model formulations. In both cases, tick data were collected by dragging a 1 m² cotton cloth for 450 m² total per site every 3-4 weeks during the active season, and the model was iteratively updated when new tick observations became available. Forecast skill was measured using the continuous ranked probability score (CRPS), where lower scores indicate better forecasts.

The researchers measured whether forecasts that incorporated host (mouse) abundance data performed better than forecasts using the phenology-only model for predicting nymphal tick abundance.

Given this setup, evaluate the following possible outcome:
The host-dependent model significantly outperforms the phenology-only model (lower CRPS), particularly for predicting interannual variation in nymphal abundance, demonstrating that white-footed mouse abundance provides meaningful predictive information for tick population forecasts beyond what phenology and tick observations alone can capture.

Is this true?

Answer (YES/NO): NO